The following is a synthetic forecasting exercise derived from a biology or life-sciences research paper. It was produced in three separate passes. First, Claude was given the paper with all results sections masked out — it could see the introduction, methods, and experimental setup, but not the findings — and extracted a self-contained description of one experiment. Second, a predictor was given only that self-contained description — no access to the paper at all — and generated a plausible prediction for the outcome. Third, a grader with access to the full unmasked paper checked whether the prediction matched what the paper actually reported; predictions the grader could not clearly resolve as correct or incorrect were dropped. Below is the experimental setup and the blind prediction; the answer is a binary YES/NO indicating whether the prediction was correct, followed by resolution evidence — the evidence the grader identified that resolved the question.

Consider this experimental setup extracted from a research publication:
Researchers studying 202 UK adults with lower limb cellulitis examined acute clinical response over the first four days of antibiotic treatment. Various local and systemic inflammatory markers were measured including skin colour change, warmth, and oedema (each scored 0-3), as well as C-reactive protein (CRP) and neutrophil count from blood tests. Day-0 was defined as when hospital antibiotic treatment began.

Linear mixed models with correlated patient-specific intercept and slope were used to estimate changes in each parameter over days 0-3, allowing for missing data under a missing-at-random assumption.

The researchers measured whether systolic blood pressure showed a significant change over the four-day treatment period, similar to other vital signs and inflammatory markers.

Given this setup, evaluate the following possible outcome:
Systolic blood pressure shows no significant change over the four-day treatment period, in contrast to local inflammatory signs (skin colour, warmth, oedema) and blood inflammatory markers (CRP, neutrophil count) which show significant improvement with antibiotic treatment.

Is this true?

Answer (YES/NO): YES